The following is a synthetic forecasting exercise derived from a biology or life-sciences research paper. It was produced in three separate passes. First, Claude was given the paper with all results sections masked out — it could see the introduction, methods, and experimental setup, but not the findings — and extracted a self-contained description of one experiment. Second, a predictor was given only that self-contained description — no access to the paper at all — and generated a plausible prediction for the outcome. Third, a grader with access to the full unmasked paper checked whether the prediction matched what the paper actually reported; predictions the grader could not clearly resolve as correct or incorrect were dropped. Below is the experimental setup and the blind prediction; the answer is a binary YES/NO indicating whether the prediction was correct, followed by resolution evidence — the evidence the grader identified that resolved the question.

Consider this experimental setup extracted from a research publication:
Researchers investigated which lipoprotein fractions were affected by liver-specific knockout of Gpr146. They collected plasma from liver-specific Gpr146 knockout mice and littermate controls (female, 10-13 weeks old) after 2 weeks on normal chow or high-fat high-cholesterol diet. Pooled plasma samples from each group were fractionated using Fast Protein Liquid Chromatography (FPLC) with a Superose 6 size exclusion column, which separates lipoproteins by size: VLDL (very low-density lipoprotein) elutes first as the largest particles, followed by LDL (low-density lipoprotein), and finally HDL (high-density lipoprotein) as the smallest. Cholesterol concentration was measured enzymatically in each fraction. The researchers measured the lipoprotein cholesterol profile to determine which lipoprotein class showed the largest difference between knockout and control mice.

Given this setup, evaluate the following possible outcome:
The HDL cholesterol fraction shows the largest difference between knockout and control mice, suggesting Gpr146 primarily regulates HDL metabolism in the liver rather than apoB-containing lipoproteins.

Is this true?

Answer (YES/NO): NO